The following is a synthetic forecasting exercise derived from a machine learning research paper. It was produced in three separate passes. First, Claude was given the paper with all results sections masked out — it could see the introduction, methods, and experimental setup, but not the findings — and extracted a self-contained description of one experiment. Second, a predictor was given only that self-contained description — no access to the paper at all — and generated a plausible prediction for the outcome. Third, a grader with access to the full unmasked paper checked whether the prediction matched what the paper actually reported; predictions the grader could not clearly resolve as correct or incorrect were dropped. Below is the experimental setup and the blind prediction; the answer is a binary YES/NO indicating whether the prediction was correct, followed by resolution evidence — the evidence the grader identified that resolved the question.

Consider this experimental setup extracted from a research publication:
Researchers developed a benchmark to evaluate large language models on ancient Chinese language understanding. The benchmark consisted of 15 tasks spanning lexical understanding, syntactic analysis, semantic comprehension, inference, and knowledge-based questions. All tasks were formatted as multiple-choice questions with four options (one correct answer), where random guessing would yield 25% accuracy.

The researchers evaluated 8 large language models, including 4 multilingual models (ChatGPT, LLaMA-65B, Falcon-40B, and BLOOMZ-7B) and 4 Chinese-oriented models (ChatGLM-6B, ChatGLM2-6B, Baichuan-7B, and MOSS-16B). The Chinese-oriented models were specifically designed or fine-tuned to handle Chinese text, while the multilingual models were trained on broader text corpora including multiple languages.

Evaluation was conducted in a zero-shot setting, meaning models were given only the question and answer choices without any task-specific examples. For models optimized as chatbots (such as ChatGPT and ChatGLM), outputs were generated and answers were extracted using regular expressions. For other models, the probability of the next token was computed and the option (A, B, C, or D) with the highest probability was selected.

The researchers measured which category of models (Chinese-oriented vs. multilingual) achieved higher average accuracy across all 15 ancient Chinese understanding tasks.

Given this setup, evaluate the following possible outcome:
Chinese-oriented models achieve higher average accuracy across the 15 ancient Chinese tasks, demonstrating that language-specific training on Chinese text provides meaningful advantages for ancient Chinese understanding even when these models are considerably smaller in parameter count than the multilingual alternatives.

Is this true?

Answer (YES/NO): NO